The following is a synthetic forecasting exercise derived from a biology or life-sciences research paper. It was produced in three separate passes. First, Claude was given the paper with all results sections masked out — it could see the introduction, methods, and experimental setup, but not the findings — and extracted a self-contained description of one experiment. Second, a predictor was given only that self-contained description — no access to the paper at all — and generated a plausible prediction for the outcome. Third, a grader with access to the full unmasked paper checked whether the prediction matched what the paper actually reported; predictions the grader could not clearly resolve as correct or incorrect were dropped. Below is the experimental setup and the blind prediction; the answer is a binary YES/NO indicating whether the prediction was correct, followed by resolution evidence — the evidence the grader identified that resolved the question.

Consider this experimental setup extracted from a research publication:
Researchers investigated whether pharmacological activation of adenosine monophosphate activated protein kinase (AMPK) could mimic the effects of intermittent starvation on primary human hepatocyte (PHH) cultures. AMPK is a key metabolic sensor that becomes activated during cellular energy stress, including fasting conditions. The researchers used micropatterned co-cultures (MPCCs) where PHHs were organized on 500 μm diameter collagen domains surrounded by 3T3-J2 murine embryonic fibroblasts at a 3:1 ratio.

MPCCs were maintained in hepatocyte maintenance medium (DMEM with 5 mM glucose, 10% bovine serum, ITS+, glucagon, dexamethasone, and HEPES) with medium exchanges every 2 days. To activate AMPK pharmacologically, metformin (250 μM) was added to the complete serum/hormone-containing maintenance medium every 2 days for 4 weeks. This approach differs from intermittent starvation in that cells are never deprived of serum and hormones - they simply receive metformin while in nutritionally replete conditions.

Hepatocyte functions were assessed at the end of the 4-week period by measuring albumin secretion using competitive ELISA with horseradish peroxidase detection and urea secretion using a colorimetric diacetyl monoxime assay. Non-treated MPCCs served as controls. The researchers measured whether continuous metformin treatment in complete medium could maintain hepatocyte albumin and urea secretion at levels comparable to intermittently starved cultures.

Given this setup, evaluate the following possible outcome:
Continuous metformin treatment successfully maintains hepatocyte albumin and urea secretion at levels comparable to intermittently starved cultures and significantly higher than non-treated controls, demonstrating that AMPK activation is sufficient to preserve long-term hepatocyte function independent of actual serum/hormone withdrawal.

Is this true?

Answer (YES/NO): NO